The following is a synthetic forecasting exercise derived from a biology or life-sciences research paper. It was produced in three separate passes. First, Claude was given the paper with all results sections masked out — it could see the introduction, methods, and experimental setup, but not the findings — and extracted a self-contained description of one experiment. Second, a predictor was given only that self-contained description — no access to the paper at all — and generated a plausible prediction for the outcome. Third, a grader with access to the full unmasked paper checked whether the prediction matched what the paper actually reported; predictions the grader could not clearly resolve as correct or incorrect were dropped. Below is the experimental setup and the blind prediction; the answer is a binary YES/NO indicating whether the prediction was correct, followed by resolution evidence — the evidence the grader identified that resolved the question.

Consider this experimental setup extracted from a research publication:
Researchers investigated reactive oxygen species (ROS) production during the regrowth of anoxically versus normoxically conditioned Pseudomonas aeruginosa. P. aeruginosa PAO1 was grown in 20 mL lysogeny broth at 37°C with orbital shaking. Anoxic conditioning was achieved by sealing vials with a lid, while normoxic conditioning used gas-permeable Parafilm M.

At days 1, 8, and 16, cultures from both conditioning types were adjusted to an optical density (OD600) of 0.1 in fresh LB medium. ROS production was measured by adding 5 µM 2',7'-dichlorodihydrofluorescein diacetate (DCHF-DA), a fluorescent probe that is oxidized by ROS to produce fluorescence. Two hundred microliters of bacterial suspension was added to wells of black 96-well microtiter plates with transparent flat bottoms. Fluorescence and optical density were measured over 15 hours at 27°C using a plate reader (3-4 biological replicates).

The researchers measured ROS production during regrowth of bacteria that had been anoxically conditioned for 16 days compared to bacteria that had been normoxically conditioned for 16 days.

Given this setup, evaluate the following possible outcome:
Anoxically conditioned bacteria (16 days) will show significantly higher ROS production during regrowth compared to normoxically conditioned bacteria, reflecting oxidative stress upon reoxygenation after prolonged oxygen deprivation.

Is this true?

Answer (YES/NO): YES